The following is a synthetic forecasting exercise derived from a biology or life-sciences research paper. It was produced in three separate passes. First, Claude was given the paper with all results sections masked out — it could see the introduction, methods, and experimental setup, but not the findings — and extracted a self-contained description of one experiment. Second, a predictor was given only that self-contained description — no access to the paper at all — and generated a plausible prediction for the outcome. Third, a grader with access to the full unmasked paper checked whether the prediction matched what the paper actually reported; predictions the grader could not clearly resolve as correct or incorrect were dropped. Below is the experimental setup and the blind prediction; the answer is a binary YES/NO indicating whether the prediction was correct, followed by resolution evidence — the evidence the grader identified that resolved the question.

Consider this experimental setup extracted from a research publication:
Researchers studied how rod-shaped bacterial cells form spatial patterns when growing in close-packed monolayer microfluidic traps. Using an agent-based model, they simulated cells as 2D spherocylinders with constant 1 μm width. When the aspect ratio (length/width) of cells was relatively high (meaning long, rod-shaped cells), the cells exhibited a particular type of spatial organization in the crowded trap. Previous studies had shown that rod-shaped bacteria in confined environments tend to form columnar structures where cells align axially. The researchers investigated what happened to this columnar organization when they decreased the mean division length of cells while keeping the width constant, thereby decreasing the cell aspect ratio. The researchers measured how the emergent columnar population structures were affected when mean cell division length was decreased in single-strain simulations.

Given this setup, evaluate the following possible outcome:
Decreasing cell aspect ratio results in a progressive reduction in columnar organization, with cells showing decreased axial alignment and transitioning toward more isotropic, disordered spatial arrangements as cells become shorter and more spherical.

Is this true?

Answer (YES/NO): YES